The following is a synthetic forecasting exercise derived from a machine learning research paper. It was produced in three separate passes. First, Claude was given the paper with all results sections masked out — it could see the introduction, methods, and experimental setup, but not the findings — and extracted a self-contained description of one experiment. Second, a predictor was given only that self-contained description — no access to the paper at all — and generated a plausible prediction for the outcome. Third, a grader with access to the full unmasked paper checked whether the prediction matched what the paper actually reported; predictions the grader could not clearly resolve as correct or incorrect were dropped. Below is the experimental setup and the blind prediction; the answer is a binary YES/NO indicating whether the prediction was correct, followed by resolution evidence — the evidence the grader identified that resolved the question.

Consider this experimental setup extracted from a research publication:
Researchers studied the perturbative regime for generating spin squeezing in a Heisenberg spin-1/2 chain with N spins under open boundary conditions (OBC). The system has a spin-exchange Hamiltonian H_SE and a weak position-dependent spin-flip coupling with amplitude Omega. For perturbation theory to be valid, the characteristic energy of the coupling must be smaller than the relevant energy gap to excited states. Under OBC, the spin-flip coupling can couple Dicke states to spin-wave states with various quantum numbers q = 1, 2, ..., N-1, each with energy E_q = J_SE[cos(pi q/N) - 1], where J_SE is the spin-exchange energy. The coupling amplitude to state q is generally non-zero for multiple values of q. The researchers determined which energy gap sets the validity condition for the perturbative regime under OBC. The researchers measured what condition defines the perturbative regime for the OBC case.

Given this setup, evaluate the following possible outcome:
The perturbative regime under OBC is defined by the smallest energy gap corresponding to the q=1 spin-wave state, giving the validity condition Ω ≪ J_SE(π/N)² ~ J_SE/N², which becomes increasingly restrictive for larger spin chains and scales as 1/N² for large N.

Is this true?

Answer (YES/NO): YES